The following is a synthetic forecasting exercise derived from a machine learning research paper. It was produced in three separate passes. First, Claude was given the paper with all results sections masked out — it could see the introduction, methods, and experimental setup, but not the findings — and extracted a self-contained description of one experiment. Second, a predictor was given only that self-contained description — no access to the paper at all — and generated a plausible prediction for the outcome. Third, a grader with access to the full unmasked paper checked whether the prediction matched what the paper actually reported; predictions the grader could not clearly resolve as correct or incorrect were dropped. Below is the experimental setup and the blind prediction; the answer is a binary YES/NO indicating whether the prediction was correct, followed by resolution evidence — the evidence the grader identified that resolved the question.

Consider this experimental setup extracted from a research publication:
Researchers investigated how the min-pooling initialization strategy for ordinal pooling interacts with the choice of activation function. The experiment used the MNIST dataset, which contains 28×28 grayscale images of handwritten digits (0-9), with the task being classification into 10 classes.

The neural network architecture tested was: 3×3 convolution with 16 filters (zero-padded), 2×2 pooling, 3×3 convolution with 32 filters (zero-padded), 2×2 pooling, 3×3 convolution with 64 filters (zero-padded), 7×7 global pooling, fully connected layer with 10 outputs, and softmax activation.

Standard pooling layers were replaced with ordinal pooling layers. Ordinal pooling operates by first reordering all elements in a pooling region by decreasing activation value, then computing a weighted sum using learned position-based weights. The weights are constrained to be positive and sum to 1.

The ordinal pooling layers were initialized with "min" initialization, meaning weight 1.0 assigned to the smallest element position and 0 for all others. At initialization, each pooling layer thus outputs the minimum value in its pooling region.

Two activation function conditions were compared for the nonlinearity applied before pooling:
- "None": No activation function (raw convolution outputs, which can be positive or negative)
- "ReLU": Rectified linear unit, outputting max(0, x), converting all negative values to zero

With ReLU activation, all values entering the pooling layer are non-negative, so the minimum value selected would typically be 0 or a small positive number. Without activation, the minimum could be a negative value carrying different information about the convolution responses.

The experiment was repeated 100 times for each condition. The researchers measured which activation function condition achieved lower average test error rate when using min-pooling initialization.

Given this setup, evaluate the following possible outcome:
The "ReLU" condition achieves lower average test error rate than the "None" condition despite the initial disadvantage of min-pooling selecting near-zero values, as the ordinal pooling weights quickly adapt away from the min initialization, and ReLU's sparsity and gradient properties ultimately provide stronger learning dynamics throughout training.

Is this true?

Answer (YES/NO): YES